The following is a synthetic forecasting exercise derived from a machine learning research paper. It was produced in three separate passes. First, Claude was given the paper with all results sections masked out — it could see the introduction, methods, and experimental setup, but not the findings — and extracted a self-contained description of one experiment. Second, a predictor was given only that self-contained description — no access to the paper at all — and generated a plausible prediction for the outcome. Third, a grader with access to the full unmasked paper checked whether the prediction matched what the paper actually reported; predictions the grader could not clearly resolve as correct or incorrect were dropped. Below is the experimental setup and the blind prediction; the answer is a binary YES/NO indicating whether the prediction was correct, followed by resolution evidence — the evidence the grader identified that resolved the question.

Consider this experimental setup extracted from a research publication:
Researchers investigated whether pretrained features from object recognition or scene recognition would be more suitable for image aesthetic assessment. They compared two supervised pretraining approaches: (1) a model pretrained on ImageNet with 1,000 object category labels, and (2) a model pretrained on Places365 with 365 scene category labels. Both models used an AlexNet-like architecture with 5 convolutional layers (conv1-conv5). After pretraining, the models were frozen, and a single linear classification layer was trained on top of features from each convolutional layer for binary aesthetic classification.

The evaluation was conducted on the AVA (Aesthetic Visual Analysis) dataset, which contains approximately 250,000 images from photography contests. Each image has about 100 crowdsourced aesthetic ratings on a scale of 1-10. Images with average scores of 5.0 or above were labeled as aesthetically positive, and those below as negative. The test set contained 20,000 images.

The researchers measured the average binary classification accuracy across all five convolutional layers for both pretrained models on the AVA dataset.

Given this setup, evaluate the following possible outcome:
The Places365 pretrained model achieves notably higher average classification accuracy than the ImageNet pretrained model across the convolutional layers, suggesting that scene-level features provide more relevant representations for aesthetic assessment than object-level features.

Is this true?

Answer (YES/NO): NO